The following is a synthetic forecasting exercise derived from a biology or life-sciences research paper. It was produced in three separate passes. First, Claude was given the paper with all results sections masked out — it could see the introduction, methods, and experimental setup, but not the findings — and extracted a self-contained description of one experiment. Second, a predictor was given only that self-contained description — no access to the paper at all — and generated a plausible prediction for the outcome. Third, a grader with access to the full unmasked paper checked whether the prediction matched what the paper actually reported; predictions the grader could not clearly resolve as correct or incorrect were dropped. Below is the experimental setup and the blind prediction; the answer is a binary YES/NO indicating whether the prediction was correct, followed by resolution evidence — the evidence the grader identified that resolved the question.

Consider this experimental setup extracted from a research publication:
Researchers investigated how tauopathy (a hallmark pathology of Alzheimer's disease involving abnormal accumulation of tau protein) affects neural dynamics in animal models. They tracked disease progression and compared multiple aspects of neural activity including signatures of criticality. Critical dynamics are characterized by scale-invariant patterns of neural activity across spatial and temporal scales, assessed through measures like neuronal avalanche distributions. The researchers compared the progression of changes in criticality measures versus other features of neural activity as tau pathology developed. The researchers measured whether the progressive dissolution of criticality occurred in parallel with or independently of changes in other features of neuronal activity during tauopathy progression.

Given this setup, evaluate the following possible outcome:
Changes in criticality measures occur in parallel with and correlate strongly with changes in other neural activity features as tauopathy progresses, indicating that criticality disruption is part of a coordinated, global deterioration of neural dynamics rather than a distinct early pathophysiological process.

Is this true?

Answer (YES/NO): NO